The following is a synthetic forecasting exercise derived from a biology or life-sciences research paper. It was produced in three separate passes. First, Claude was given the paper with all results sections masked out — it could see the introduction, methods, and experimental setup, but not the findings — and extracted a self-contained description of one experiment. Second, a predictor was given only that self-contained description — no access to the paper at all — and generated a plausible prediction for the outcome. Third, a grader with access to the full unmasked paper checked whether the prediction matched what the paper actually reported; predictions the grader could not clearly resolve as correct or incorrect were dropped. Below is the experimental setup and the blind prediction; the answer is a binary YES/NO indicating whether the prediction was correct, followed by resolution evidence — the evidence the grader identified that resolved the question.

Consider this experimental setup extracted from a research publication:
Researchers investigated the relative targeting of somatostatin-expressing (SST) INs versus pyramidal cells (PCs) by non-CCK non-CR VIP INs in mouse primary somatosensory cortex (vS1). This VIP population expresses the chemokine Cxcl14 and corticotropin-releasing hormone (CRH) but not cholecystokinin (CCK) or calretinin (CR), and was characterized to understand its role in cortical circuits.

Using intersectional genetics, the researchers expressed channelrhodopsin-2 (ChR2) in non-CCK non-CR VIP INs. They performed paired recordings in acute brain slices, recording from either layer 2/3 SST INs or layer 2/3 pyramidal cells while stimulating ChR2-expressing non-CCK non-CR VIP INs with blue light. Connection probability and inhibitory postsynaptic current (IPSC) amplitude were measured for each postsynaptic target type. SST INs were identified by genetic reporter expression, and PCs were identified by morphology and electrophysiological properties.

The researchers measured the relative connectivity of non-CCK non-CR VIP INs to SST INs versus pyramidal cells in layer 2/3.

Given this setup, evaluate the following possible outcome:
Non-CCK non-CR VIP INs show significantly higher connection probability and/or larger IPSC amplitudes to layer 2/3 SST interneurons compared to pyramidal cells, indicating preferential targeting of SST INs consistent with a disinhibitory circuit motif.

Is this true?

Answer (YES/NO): YES